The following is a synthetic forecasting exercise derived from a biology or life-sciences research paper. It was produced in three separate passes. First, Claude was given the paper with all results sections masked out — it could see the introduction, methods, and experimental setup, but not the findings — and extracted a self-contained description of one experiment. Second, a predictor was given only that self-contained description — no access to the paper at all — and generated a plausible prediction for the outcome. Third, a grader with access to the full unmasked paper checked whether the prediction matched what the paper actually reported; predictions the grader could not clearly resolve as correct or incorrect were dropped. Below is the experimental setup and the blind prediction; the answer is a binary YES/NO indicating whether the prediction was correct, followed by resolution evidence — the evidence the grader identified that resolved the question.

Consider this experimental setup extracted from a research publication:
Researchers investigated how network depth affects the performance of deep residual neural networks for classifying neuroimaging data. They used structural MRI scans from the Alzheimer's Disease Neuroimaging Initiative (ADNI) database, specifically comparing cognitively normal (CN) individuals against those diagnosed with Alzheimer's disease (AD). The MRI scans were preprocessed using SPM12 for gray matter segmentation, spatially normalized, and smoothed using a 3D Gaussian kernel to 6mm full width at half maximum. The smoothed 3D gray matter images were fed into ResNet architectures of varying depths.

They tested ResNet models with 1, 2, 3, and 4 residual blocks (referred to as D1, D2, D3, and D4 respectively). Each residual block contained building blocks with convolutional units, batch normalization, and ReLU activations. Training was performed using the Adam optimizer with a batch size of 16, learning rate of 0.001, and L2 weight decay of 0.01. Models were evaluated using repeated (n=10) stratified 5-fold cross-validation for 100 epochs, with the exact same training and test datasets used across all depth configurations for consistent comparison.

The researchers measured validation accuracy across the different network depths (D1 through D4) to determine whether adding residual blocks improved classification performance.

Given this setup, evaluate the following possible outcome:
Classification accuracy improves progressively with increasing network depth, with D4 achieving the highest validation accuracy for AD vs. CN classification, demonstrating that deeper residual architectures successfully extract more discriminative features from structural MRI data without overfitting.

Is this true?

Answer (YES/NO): NO